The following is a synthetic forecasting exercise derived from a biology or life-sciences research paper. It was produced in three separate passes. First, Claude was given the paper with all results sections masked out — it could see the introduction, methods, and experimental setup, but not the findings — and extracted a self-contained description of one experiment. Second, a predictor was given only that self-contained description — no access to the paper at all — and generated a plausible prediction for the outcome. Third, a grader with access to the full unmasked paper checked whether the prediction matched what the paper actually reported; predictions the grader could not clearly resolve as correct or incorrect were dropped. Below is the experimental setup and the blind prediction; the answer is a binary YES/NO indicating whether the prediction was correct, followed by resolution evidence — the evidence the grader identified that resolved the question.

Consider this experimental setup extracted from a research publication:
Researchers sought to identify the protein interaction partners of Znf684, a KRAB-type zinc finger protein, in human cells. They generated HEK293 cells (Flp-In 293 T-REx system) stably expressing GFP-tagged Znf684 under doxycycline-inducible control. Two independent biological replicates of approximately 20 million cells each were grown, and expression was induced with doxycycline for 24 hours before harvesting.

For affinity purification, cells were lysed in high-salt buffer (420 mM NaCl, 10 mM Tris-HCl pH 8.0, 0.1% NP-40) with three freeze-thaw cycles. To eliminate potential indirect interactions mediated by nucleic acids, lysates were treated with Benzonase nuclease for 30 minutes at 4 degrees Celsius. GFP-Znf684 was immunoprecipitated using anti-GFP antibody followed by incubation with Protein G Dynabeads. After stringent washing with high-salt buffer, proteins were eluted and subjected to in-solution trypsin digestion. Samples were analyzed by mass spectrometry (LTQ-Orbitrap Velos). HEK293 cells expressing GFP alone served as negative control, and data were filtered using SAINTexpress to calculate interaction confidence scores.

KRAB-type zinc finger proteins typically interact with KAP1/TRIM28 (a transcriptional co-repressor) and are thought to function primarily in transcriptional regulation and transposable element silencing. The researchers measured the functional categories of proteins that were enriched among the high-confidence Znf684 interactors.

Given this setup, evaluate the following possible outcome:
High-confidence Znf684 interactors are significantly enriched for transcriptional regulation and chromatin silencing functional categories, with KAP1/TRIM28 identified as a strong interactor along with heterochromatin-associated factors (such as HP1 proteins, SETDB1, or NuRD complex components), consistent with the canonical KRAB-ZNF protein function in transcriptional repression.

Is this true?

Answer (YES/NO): NO